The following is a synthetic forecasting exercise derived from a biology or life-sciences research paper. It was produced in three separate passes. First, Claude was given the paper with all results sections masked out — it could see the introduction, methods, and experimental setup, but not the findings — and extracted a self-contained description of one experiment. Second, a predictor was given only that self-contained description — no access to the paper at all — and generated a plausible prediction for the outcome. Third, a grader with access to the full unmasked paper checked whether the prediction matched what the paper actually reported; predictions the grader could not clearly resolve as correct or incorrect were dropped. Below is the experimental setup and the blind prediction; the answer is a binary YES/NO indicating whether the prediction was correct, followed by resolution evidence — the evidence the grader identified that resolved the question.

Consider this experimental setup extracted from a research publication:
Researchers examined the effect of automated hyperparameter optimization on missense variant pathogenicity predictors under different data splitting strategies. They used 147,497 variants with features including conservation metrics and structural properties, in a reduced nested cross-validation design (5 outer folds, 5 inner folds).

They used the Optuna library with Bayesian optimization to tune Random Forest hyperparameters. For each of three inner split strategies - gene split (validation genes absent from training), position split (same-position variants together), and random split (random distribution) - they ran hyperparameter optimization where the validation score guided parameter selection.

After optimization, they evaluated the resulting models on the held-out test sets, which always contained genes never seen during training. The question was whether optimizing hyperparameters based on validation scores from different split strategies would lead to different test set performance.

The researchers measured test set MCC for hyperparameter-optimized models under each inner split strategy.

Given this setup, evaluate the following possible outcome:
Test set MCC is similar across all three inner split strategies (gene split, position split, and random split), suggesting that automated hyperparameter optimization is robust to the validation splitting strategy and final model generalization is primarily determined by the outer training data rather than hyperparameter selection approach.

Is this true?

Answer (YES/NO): NO